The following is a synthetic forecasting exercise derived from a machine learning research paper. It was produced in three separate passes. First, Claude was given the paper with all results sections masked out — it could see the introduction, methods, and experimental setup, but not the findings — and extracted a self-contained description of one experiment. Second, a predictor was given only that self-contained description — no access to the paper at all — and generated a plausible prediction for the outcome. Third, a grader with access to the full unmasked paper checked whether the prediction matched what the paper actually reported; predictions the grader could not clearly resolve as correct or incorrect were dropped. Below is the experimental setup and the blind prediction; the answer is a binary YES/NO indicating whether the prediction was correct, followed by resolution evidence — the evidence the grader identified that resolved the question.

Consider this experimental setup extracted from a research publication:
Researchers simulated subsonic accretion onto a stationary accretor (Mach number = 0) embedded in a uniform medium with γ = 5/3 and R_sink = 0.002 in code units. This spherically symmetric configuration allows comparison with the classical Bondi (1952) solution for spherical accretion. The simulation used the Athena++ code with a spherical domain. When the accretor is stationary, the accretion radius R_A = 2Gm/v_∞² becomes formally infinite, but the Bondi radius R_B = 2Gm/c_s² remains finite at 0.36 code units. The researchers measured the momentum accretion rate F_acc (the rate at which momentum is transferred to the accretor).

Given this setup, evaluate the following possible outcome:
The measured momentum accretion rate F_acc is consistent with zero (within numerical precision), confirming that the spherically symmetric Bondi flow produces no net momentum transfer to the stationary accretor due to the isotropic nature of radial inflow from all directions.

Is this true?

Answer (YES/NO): YES